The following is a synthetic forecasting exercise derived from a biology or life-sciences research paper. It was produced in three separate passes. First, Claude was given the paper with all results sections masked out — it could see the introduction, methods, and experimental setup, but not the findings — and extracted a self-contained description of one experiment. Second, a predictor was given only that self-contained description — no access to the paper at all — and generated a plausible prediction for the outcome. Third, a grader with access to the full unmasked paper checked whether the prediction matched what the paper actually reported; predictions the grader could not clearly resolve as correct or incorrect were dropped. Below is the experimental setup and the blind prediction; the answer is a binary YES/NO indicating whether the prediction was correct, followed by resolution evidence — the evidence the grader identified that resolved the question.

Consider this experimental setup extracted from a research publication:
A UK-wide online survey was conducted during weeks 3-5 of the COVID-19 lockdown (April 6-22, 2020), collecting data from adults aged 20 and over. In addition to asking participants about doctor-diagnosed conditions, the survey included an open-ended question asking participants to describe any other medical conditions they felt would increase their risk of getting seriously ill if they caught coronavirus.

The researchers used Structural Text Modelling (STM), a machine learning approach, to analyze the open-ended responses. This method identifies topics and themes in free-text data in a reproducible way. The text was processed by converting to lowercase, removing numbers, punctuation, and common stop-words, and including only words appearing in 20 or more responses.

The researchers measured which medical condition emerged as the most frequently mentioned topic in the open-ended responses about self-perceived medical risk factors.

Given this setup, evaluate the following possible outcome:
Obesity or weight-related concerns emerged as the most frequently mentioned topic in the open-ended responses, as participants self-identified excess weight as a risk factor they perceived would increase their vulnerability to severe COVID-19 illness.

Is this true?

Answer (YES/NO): NO